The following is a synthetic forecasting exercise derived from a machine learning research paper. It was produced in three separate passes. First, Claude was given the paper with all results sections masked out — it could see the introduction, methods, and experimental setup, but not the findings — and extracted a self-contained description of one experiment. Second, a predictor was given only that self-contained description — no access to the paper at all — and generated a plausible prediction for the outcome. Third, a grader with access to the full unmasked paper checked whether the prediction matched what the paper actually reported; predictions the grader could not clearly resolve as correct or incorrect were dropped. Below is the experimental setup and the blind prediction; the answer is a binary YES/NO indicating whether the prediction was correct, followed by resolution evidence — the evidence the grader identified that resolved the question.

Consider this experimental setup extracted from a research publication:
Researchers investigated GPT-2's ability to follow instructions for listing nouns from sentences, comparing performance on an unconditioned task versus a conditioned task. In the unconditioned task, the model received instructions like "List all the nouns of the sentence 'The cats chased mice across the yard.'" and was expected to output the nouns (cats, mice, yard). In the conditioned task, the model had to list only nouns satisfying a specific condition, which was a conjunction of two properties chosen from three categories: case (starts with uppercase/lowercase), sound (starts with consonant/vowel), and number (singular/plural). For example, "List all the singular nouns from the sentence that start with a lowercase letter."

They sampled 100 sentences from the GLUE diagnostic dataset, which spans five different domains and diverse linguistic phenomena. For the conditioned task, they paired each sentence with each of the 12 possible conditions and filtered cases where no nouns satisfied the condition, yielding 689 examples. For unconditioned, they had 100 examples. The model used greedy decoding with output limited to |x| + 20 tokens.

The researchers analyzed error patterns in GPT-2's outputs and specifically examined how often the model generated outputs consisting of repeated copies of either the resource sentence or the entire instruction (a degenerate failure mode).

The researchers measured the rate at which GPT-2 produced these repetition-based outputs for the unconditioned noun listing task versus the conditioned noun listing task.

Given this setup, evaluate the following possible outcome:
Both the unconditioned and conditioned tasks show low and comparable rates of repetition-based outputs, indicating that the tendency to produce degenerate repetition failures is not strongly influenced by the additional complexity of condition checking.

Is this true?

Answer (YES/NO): NO